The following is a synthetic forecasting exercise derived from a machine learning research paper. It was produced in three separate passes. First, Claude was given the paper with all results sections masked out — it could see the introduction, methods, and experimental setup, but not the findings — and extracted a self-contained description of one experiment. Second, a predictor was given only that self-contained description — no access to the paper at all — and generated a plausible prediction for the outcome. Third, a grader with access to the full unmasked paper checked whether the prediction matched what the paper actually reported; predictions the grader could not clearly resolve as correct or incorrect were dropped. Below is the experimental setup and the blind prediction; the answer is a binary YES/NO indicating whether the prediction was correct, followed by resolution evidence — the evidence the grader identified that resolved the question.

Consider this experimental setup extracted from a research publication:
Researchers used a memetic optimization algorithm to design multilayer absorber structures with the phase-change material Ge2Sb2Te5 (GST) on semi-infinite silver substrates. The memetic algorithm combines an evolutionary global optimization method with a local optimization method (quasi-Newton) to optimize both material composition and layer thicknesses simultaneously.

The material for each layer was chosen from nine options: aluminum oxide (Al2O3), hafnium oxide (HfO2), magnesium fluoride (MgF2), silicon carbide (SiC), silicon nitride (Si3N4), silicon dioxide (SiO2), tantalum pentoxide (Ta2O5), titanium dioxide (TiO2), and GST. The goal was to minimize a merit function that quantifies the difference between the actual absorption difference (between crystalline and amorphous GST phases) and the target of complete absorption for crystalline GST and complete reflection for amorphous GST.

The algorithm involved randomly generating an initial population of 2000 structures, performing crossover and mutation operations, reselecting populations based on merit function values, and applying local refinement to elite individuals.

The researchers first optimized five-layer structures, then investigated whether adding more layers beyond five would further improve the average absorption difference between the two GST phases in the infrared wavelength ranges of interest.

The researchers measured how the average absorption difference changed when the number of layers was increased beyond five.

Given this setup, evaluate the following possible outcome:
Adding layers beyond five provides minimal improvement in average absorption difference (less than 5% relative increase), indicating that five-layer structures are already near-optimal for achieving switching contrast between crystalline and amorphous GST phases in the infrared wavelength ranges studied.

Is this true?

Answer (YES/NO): YES